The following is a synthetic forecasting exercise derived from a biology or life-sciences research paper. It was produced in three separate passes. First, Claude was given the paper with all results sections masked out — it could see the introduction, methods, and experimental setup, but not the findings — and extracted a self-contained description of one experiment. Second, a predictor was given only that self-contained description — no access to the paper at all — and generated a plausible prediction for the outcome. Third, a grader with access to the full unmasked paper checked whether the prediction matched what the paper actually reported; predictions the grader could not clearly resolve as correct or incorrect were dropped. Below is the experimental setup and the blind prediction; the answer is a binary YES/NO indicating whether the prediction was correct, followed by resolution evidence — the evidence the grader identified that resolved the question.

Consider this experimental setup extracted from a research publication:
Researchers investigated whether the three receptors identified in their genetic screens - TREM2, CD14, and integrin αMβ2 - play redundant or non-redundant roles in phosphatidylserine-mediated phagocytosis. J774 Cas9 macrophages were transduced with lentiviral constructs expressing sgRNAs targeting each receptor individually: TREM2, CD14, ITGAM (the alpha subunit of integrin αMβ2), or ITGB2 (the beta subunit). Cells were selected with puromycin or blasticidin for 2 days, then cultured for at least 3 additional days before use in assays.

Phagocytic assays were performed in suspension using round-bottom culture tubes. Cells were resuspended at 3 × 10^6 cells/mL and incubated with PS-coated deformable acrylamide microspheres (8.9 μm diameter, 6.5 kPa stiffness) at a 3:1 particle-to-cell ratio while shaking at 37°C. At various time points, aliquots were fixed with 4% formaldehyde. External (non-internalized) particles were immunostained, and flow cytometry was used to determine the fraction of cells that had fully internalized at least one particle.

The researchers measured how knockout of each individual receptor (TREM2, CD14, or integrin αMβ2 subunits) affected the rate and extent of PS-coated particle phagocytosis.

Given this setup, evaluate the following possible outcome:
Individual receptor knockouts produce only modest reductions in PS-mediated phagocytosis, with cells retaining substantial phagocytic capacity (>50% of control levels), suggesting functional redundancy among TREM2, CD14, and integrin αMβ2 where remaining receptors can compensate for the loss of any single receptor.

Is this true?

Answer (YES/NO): NO